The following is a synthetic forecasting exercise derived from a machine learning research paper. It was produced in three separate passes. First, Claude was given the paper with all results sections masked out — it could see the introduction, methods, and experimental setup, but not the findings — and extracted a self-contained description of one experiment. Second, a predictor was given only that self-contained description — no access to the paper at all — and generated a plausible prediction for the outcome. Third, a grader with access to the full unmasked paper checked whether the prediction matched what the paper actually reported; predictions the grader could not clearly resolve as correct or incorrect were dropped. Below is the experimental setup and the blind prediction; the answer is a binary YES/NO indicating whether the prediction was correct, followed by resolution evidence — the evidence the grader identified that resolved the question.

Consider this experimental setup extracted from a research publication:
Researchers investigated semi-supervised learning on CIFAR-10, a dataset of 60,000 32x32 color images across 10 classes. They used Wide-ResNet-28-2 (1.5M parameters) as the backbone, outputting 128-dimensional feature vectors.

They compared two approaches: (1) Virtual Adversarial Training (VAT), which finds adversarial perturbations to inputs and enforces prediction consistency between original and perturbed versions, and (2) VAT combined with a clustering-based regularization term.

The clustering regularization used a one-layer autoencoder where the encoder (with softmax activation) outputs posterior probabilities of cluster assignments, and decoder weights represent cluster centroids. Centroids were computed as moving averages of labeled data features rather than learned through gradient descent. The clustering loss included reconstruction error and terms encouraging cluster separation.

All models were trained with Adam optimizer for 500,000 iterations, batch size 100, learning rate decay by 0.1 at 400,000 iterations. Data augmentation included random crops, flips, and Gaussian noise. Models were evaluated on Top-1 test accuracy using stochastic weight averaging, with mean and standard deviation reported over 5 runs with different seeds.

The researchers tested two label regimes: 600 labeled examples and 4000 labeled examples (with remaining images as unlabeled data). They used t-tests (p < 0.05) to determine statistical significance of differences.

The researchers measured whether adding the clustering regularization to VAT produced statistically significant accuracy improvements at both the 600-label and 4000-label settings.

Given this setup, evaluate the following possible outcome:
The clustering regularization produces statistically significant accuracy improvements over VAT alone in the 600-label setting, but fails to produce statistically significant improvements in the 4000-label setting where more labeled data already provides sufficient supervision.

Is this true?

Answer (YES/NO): YES